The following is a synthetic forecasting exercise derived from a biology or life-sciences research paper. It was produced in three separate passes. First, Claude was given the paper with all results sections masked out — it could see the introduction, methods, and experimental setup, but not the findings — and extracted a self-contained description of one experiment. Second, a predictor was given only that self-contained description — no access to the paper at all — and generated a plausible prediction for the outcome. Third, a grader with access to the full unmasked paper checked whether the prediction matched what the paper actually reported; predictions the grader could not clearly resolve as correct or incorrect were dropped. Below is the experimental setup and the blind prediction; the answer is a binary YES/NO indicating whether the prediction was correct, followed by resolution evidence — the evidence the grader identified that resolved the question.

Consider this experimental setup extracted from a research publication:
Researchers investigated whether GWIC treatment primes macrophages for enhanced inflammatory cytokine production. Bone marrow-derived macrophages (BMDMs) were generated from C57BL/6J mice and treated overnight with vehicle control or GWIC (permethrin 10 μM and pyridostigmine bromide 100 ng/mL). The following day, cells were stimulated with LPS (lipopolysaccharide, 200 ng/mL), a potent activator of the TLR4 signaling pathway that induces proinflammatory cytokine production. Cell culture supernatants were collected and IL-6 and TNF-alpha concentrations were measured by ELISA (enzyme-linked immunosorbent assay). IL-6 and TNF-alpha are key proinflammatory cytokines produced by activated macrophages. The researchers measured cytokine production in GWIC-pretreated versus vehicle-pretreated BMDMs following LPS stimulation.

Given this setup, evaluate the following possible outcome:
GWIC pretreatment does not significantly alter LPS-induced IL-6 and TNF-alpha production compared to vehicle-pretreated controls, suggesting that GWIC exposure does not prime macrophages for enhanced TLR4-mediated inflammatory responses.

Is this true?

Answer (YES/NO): NO